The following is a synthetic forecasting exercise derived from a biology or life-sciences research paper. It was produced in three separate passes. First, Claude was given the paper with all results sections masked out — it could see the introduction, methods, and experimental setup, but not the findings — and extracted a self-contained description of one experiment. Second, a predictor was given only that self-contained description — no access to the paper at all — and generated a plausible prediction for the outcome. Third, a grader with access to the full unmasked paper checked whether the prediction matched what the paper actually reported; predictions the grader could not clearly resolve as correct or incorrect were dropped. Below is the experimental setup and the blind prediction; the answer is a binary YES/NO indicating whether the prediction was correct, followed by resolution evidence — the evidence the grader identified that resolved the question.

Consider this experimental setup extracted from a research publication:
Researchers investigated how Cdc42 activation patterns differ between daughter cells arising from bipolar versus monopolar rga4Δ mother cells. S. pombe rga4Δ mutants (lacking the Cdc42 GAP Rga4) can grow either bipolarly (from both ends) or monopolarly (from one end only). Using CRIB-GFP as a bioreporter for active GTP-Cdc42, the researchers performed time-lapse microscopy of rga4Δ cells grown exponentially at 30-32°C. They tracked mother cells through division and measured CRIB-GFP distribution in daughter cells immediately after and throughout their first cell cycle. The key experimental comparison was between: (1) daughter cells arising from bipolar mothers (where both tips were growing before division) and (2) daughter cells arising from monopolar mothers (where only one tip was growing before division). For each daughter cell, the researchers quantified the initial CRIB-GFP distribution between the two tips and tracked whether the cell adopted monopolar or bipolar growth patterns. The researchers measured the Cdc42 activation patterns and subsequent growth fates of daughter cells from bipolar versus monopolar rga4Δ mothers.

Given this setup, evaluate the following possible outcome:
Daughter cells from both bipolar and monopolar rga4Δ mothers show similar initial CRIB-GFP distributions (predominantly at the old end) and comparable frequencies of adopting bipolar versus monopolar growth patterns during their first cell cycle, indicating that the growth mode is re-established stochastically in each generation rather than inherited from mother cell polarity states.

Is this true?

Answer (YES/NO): NO